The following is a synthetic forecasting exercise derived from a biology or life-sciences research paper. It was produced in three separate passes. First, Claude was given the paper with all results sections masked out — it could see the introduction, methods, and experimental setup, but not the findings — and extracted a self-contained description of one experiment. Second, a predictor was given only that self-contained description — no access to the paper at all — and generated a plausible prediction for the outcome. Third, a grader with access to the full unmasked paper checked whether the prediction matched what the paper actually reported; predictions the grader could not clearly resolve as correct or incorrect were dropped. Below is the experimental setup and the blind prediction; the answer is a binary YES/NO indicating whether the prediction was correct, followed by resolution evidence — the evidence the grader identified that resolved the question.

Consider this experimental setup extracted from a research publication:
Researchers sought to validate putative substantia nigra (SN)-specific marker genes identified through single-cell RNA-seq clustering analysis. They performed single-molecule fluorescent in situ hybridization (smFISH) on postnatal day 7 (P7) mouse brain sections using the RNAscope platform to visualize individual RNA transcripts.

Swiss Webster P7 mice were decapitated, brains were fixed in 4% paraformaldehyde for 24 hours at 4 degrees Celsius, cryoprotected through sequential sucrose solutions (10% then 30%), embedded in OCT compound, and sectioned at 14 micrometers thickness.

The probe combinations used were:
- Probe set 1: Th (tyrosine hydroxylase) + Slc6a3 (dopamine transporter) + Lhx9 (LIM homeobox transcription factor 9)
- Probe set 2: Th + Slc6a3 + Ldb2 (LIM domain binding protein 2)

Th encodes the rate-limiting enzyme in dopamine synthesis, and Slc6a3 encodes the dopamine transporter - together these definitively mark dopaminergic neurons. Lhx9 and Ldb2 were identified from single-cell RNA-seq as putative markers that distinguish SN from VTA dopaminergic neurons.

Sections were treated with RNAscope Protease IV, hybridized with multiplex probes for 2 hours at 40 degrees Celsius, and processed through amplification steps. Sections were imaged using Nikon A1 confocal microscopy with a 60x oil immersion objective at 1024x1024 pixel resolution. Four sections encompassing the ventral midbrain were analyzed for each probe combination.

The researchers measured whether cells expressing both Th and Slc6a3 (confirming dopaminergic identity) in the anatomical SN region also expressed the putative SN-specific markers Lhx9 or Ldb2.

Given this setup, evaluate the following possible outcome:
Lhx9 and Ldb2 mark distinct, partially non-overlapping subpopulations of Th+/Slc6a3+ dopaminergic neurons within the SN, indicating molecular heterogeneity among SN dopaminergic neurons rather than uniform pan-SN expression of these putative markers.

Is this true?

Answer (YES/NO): NO